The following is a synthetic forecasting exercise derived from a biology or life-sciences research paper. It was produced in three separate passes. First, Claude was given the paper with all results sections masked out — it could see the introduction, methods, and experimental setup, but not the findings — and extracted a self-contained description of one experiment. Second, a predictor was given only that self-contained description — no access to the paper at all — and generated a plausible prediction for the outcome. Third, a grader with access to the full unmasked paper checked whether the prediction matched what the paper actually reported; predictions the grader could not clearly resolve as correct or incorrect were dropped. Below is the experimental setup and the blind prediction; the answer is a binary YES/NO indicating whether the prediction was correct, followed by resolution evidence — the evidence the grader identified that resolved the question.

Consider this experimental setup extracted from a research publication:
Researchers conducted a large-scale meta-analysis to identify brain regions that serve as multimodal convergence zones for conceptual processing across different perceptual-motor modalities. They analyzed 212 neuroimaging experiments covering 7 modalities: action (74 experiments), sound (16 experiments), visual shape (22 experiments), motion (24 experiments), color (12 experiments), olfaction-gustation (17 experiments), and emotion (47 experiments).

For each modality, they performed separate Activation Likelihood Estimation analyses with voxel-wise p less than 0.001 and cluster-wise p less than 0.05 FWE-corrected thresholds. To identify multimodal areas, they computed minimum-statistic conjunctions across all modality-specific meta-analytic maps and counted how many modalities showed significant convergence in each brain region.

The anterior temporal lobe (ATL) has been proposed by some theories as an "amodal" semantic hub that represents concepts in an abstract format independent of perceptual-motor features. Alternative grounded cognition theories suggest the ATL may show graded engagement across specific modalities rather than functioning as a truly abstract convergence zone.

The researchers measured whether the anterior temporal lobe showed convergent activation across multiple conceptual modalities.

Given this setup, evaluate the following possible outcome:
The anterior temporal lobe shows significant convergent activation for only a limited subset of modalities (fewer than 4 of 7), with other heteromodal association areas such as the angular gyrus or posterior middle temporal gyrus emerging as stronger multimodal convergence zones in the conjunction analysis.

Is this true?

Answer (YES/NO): YES